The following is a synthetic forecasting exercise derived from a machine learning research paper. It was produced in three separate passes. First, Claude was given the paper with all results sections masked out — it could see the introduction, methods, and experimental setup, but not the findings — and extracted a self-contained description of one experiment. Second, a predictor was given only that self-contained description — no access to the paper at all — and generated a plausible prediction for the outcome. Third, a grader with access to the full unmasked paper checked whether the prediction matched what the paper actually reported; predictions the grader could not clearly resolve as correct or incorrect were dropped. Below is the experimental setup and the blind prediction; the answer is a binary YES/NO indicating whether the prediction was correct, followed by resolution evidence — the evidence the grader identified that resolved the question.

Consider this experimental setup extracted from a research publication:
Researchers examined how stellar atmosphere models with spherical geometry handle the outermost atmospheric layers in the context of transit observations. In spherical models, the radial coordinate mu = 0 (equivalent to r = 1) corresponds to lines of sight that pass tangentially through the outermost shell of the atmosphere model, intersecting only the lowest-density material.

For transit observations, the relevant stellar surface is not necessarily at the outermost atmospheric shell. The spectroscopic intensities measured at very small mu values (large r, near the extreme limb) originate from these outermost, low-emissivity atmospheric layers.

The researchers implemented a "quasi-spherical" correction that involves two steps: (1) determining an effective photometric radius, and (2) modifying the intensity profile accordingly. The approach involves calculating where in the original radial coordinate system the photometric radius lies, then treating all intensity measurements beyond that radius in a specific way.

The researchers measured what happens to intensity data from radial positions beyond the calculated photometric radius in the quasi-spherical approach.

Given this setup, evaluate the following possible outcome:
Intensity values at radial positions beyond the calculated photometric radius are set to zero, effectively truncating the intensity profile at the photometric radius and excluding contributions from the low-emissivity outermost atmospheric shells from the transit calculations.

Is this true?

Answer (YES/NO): NO